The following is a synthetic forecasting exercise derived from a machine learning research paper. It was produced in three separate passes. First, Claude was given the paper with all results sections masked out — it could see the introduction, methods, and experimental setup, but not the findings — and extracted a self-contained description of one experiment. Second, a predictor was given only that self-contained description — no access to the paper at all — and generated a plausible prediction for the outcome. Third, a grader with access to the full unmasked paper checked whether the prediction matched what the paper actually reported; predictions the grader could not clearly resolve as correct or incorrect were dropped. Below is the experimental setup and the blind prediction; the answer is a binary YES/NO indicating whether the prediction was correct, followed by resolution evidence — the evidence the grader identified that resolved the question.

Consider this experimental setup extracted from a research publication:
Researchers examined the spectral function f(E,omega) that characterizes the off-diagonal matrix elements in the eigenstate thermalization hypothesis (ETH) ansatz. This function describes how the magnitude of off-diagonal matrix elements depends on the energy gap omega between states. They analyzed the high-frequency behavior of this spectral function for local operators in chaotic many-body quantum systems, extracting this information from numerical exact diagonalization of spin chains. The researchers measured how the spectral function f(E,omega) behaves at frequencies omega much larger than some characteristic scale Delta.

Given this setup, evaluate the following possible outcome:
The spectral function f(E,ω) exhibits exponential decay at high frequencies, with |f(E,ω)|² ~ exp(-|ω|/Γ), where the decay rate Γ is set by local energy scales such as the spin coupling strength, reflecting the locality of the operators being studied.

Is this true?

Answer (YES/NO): YES